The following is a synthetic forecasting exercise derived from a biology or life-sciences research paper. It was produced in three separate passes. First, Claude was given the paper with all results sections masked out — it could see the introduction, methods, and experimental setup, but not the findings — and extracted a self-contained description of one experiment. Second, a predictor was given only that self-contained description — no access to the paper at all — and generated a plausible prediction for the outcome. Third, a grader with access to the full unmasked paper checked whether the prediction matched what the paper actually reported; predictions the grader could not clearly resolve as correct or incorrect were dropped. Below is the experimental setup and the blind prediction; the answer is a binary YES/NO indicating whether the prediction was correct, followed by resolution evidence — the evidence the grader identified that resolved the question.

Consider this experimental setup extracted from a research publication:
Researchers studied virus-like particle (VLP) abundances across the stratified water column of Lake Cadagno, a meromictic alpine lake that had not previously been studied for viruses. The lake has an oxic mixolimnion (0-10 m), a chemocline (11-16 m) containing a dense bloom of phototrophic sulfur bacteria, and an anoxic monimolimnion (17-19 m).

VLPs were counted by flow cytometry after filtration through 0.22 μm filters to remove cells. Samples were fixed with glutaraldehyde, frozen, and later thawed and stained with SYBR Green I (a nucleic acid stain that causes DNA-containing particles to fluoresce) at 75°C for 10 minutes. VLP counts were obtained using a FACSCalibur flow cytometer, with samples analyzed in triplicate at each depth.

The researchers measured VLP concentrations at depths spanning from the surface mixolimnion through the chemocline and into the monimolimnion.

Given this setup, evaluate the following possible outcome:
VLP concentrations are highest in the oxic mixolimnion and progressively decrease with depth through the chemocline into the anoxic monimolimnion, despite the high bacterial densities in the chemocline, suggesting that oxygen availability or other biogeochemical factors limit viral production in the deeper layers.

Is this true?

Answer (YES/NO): NO